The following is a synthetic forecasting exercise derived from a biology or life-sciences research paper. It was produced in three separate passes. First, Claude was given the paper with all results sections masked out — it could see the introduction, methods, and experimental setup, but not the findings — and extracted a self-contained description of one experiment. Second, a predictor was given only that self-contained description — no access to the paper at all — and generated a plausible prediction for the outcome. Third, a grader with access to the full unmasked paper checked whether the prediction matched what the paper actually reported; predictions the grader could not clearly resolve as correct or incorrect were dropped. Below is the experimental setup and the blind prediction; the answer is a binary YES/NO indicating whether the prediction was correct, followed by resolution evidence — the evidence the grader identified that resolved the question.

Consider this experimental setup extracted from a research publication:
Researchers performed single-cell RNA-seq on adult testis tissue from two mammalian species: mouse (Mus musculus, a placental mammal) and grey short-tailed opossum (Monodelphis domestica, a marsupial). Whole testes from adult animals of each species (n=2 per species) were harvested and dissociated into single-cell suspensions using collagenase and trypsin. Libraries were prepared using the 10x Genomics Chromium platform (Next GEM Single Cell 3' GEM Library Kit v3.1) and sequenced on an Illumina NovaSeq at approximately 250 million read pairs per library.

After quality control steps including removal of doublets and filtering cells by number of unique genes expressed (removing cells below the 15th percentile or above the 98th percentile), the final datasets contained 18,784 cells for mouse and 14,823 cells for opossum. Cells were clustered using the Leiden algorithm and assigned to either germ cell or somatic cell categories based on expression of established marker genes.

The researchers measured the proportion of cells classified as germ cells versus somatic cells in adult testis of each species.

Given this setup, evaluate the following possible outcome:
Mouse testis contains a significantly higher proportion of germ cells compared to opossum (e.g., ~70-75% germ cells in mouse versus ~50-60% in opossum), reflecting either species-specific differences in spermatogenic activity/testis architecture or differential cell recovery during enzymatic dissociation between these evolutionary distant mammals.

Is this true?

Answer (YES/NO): NO